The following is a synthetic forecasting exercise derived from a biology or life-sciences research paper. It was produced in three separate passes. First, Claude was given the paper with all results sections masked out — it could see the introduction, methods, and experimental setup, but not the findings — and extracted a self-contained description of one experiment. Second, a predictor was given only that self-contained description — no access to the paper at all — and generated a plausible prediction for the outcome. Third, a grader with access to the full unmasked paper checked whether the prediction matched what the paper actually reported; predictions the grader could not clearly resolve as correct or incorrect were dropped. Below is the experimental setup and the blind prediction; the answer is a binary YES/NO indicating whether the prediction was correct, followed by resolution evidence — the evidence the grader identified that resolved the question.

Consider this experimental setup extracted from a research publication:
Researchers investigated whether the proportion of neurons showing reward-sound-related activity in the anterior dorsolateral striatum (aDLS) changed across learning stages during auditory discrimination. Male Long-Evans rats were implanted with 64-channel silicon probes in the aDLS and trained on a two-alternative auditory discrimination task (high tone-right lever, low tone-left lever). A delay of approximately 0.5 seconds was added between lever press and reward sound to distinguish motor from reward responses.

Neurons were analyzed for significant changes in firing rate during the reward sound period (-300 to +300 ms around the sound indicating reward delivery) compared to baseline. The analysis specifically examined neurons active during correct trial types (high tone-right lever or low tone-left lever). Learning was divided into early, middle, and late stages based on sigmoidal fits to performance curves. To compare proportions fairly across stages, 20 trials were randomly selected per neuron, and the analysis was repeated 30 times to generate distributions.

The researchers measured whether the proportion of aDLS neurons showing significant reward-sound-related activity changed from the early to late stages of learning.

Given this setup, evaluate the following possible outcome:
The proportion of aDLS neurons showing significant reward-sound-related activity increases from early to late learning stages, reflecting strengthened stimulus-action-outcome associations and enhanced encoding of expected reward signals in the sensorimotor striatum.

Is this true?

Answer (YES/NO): NO